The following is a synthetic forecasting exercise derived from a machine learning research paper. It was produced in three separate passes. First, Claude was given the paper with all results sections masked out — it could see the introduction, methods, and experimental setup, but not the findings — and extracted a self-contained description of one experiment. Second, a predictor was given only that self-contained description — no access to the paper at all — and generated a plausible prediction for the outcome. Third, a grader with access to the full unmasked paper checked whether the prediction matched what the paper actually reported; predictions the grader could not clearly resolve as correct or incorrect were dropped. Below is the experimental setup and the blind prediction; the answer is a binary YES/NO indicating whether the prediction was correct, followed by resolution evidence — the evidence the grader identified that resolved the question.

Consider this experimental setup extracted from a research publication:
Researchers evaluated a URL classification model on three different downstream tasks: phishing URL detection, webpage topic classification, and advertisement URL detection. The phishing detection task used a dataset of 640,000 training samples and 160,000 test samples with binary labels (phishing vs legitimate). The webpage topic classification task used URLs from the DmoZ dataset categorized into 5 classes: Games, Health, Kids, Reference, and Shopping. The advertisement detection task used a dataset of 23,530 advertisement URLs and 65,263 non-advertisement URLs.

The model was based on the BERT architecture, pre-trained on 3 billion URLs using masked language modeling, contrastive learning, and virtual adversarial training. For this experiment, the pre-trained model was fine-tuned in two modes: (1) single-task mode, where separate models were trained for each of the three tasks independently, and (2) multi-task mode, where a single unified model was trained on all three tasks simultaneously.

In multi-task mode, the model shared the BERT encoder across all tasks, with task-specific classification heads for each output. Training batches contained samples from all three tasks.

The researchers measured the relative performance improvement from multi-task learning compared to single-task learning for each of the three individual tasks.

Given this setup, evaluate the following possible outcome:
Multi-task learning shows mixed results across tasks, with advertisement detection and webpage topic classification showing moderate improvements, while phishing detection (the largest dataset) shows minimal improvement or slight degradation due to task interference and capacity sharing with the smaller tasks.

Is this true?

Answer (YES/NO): NO